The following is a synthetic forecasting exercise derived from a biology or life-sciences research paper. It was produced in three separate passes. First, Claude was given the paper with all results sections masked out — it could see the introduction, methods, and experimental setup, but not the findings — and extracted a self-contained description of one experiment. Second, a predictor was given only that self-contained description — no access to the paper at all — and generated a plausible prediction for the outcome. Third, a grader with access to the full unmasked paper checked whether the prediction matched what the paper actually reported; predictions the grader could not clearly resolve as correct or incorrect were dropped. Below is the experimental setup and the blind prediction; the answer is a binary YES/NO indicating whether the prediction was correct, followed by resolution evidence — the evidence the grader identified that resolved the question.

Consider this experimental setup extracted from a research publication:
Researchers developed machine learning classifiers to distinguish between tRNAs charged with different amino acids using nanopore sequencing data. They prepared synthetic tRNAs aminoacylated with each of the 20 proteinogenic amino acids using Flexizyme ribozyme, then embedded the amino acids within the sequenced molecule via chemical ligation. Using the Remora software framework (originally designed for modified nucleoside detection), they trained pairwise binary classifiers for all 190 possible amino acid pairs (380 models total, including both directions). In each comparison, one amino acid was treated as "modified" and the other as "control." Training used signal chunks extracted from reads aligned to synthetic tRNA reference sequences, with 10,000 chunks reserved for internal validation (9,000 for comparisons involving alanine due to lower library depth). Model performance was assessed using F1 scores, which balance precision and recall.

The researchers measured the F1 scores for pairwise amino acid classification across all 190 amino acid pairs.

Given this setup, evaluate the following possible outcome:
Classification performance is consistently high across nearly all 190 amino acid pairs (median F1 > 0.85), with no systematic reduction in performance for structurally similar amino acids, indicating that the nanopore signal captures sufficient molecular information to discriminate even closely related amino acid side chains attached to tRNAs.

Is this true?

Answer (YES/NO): NO